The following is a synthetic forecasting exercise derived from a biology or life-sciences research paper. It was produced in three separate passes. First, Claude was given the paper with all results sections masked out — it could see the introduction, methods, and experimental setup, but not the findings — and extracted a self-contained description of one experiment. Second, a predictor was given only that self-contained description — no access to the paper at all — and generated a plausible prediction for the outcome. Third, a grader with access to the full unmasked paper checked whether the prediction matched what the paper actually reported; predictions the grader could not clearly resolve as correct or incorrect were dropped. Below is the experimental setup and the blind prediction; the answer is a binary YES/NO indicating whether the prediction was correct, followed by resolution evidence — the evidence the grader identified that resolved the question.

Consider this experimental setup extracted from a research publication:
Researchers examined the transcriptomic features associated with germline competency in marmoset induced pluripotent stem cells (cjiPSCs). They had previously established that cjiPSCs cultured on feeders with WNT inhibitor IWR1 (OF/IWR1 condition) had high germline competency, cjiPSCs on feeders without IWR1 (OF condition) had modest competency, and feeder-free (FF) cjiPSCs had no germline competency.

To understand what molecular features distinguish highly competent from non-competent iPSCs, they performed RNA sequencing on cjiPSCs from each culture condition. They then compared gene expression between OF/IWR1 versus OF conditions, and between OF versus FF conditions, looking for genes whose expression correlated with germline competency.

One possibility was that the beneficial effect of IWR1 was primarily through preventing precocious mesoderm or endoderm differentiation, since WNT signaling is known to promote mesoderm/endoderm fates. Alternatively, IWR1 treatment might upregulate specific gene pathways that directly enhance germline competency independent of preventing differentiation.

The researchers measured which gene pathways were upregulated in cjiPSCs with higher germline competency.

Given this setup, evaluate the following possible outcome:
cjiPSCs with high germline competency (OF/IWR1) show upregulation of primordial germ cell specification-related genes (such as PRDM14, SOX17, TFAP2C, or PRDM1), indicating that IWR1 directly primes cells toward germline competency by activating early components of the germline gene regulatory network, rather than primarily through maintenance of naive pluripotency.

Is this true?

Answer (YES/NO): NO